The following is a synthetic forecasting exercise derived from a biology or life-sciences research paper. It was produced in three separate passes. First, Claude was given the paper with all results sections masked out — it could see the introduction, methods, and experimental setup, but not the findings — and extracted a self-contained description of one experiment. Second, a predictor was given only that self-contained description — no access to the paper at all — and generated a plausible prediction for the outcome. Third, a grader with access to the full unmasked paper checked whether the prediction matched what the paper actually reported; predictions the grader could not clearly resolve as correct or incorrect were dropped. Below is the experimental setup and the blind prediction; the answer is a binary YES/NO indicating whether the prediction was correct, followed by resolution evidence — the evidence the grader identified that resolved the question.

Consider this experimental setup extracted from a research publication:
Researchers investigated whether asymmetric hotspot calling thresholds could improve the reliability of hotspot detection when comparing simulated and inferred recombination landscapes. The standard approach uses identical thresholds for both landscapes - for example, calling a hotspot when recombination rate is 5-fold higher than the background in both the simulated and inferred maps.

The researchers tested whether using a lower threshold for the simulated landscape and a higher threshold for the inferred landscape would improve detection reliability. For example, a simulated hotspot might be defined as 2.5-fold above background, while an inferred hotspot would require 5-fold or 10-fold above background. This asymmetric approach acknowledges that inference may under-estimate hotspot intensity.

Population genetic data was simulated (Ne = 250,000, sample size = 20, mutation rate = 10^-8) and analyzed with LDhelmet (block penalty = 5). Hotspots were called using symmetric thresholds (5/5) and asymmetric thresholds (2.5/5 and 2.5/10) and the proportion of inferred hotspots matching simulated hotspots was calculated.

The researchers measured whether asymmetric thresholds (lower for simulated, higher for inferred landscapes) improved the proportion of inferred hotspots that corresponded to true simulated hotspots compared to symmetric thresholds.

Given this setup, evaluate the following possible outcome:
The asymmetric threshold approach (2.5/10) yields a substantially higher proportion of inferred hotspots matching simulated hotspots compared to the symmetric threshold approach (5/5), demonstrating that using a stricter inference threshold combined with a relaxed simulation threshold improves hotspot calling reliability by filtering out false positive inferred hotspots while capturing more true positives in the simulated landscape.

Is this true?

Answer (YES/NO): NO